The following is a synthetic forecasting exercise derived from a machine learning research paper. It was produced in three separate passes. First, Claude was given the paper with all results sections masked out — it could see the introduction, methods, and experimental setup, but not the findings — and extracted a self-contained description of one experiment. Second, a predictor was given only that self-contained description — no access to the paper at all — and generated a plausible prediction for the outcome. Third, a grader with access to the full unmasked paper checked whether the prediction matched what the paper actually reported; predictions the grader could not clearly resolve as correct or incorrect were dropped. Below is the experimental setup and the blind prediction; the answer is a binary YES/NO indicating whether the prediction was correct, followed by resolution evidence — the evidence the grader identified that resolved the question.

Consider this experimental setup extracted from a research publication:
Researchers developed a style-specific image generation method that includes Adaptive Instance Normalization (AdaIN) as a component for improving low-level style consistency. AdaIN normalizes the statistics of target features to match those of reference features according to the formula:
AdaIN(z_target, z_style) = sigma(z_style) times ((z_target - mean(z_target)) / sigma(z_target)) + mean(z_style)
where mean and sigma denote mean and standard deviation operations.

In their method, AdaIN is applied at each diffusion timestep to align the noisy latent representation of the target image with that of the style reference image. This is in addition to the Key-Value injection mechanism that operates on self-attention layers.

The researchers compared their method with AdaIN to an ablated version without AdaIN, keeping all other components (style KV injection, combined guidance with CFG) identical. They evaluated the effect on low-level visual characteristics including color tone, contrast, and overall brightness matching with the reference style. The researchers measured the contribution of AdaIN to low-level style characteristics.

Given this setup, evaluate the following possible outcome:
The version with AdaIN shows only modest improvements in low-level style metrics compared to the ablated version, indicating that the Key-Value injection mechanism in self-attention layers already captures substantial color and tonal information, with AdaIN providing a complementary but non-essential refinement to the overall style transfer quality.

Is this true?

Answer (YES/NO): NO